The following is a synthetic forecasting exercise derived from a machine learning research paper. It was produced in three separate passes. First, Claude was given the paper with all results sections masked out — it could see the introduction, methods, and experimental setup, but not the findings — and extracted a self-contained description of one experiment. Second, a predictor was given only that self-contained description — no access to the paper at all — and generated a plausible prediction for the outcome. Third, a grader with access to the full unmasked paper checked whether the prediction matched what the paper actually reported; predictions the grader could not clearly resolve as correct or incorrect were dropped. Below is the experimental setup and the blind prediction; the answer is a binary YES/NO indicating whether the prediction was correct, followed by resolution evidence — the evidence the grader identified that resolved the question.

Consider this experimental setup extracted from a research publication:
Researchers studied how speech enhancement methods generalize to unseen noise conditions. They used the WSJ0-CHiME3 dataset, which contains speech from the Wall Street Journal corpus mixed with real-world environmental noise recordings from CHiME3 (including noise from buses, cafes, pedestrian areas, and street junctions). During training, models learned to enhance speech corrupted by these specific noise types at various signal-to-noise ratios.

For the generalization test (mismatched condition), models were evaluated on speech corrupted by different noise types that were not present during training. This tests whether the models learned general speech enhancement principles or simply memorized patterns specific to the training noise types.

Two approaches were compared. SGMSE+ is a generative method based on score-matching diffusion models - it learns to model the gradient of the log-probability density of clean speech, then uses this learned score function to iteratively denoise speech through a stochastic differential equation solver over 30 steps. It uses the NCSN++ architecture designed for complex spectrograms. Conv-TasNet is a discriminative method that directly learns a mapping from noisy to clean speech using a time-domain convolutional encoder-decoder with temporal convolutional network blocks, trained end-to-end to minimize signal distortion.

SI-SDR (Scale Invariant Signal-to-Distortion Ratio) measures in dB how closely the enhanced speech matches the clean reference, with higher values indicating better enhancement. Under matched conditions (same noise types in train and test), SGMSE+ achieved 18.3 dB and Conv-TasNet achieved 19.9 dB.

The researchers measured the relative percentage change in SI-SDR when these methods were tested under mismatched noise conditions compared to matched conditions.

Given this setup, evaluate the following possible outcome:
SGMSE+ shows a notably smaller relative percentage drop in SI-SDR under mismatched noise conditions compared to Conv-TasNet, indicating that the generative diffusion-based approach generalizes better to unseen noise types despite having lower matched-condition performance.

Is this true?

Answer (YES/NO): YES